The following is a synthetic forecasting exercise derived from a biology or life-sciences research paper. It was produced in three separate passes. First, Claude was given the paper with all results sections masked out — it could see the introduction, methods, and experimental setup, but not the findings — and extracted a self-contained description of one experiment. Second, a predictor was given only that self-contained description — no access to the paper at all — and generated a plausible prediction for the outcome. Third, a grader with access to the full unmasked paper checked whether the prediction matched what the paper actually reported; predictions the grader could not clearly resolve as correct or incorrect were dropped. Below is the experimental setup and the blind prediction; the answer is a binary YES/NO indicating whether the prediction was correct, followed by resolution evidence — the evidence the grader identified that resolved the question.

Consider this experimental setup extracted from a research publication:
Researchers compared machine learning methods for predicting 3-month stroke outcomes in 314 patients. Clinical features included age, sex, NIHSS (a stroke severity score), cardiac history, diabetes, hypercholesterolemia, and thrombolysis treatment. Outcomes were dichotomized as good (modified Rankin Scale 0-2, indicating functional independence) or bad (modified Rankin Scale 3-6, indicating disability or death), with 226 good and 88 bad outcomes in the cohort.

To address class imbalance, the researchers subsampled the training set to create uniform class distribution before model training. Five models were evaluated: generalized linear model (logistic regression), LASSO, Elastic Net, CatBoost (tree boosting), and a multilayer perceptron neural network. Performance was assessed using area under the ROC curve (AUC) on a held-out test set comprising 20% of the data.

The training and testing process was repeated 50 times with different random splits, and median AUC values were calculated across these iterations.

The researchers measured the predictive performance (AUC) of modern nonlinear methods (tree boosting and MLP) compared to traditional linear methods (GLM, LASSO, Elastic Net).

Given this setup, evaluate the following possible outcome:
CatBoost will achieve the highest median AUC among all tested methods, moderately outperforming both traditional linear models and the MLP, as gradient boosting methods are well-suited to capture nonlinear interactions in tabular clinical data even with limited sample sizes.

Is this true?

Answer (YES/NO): NO